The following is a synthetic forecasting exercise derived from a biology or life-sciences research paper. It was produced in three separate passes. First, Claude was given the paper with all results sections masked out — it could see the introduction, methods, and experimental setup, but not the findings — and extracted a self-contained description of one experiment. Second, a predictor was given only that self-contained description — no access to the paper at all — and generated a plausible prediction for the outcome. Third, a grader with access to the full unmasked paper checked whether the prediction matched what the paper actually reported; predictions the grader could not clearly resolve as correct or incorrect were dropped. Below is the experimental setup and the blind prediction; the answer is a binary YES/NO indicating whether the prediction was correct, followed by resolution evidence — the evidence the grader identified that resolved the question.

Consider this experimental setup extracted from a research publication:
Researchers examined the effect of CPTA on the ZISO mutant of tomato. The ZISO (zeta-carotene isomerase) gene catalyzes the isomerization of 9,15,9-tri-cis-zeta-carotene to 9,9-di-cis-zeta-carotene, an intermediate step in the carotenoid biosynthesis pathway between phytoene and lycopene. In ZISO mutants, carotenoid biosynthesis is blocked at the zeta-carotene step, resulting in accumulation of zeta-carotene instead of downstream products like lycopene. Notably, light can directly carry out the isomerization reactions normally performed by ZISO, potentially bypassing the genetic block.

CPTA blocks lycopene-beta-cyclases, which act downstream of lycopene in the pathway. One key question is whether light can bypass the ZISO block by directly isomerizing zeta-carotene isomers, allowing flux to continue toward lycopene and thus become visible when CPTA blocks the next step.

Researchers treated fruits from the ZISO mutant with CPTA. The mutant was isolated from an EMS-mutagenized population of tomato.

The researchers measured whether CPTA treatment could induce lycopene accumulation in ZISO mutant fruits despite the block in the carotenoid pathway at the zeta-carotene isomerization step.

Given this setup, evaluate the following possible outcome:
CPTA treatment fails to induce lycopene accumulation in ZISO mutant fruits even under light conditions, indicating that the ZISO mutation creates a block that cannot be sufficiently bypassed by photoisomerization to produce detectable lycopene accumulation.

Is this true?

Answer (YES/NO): NO